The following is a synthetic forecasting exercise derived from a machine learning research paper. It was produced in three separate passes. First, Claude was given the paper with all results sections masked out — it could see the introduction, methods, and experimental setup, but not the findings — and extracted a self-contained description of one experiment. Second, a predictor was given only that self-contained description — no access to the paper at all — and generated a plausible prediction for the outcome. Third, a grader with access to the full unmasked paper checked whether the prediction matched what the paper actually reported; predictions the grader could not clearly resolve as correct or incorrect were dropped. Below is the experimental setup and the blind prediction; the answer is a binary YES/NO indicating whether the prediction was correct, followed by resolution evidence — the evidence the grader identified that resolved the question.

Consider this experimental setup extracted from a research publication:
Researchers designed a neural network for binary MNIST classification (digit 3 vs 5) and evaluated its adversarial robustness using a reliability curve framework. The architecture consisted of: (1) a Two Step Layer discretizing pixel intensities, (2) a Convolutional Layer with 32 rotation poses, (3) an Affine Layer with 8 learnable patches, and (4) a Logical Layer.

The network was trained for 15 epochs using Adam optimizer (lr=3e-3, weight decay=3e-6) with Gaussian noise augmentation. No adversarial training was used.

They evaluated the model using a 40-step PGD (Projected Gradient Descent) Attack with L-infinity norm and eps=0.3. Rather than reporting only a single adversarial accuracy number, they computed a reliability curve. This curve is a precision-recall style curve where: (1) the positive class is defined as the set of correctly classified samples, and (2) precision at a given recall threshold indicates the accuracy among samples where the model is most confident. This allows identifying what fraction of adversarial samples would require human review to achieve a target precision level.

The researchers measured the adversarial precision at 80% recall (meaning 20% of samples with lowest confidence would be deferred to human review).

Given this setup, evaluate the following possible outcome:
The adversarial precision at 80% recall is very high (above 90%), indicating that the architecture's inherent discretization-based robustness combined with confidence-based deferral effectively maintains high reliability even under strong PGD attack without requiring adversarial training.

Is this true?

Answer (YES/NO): YES